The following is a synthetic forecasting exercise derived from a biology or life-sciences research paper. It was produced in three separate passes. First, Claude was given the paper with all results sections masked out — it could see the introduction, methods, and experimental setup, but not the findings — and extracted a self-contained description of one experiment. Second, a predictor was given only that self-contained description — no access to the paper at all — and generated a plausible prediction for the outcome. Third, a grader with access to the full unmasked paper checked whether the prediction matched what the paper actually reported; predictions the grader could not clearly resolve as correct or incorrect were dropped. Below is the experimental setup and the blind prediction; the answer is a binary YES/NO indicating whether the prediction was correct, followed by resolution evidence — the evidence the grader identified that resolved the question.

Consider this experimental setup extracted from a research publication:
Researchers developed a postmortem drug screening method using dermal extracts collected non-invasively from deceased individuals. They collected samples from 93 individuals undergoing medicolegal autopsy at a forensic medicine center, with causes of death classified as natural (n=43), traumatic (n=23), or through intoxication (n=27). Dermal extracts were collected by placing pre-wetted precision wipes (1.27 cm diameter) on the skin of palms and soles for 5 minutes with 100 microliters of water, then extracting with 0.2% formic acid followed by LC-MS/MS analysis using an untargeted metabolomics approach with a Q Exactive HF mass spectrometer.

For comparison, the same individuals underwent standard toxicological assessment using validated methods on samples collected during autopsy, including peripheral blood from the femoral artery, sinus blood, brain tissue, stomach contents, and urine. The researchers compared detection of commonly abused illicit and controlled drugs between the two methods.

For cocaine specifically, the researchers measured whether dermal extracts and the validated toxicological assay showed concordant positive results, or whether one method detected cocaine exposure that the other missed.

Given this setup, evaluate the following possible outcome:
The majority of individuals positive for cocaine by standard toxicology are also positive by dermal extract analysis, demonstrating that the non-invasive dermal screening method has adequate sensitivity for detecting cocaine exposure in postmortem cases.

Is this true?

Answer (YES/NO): YES